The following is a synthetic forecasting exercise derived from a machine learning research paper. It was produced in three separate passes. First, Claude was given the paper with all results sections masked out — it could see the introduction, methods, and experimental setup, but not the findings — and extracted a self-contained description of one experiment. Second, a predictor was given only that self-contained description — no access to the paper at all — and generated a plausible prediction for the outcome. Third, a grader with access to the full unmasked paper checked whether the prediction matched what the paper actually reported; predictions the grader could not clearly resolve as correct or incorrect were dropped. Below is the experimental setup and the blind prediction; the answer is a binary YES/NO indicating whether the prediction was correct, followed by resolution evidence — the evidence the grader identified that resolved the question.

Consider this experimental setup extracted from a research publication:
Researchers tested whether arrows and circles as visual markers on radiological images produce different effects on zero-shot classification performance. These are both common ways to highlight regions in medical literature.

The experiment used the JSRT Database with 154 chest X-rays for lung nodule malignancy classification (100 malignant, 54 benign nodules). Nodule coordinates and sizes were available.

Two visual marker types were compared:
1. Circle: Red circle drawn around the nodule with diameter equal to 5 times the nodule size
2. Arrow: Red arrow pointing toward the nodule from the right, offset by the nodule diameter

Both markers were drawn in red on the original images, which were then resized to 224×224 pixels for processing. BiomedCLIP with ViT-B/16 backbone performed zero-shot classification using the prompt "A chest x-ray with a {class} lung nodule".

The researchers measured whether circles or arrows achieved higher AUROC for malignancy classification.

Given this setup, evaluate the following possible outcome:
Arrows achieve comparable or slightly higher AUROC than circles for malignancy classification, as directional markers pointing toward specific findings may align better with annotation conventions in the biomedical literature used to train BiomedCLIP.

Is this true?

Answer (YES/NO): NO